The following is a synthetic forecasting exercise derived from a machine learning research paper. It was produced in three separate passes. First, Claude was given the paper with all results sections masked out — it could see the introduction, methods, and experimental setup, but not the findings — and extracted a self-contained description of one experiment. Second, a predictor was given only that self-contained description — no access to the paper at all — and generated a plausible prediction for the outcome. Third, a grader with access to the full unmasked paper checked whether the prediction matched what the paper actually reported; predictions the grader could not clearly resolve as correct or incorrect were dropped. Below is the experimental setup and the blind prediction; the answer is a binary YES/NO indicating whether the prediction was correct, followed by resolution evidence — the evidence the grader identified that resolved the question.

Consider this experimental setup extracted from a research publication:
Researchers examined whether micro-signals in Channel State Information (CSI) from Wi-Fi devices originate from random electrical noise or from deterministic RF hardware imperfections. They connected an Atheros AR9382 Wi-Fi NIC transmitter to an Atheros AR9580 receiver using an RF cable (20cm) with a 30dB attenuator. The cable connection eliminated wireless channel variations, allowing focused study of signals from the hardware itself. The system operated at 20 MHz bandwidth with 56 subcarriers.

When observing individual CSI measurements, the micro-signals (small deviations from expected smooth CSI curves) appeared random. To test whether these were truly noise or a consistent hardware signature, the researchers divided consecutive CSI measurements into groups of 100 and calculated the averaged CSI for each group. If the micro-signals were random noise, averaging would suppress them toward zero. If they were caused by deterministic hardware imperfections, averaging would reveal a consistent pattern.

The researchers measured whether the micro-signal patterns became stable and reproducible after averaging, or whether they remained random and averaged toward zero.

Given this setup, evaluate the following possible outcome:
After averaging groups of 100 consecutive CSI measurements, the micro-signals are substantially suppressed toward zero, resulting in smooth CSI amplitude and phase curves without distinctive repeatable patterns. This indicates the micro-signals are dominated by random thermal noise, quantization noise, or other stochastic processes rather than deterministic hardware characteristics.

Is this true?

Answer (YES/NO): NO